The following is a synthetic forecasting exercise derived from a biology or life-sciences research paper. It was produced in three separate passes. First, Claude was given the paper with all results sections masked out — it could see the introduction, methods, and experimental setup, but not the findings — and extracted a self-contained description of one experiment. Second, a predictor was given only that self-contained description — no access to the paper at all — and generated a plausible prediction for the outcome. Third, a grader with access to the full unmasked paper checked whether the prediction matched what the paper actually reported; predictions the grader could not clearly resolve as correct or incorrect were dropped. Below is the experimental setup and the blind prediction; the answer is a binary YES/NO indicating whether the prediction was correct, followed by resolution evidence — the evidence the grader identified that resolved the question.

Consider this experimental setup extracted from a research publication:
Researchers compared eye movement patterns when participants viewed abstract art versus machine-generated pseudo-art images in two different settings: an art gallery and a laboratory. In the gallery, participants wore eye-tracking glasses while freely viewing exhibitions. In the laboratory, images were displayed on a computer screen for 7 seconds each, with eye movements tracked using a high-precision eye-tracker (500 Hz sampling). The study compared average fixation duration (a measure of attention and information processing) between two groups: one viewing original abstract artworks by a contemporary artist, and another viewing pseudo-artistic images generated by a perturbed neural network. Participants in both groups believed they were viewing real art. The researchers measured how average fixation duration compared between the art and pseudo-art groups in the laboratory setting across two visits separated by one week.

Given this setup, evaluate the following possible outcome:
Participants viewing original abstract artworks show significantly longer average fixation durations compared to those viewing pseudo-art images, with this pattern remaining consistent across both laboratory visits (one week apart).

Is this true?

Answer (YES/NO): YES